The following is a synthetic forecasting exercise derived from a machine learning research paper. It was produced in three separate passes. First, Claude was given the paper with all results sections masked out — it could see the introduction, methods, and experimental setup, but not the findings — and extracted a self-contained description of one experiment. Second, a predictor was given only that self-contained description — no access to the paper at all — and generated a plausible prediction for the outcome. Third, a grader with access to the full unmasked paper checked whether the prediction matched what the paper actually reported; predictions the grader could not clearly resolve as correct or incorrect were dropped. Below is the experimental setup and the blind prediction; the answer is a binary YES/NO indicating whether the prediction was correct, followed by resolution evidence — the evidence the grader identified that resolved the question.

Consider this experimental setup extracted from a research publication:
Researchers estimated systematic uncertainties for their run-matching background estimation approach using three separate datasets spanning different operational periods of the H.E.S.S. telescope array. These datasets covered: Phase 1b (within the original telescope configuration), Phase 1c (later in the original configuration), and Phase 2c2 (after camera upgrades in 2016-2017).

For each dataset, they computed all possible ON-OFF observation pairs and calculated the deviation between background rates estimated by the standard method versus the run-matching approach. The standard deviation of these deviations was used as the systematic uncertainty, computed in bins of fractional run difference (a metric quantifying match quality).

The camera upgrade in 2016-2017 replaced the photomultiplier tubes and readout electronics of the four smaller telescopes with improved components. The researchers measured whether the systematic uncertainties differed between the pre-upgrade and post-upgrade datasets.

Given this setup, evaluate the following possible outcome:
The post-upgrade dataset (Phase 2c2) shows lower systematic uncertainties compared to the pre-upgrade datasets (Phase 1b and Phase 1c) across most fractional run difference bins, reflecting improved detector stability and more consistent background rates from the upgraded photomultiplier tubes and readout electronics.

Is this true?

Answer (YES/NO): YES